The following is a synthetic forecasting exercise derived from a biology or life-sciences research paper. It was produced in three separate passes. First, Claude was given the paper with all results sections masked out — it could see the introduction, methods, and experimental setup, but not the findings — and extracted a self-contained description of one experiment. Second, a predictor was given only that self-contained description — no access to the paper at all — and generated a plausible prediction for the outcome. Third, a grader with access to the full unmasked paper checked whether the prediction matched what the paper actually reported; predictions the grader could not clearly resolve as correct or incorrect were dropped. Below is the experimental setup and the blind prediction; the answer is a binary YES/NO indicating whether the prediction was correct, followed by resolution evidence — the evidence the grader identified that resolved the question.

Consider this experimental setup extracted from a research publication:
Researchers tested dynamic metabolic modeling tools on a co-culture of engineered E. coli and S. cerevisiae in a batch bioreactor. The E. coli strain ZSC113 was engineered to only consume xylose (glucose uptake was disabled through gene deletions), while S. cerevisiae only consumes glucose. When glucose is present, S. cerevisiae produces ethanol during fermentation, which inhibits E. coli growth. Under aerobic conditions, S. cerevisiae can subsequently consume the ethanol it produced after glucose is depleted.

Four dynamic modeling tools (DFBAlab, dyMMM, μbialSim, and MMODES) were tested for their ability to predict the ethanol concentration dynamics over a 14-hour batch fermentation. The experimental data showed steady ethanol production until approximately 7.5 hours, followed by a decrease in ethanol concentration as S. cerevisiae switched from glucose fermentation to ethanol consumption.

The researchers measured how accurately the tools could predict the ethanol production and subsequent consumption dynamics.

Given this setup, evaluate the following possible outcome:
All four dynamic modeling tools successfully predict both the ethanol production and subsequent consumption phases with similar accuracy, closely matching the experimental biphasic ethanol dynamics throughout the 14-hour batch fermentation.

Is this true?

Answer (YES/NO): NO